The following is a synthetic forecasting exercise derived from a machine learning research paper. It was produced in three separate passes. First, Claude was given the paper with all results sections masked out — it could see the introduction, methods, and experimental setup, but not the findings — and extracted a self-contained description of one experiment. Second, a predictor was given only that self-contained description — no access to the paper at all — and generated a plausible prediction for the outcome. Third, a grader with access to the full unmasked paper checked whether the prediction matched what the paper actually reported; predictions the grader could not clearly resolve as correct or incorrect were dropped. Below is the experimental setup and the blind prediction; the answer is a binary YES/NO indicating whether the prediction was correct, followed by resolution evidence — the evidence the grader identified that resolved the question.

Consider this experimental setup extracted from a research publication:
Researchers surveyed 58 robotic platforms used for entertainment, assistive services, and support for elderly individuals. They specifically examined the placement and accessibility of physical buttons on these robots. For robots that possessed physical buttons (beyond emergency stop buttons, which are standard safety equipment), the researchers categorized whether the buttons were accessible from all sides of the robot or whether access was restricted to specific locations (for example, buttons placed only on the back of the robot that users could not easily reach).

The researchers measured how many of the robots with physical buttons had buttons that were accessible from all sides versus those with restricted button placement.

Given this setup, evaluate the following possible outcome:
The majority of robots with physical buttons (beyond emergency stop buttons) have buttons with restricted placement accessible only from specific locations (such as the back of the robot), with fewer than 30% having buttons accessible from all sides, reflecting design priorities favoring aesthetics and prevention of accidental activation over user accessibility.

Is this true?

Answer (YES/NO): YES